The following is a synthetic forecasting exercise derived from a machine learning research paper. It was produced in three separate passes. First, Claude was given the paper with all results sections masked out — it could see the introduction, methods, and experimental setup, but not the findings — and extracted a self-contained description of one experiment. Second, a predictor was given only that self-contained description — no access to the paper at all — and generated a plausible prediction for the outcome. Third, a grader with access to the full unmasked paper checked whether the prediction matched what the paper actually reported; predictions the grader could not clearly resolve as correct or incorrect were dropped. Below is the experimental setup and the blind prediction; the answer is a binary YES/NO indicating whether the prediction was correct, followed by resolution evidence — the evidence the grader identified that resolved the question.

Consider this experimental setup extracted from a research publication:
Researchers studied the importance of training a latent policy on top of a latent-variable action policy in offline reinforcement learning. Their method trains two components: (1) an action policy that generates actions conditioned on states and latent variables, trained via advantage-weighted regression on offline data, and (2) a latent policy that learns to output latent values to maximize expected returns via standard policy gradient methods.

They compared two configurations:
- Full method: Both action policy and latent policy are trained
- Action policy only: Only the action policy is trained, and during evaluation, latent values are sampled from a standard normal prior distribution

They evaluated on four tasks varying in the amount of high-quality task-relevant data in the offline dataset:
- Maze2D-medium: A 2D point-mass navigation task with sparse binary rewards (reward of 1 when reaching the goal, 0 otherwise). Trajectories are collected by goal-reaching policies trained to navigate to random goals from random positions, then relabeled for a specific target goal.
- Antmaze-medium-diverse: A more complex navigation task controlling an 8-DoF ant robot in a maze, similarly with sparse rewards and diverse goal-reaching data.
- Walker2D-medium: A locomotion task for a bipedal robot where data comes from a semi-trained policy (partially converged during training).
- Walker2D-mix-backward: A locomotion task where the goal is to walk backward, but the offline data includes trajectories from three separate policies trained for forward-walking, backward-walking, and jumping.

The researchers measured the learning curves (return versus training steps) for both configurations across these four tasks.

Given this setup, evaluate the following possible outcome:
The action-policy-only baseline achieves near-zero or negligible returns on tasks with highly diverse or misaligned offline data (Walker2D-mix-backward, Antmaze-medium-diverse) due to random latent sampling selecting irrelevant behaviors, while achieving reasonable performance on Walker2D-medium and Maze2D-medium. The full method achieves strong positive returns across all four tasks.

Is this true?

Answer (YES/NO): NO